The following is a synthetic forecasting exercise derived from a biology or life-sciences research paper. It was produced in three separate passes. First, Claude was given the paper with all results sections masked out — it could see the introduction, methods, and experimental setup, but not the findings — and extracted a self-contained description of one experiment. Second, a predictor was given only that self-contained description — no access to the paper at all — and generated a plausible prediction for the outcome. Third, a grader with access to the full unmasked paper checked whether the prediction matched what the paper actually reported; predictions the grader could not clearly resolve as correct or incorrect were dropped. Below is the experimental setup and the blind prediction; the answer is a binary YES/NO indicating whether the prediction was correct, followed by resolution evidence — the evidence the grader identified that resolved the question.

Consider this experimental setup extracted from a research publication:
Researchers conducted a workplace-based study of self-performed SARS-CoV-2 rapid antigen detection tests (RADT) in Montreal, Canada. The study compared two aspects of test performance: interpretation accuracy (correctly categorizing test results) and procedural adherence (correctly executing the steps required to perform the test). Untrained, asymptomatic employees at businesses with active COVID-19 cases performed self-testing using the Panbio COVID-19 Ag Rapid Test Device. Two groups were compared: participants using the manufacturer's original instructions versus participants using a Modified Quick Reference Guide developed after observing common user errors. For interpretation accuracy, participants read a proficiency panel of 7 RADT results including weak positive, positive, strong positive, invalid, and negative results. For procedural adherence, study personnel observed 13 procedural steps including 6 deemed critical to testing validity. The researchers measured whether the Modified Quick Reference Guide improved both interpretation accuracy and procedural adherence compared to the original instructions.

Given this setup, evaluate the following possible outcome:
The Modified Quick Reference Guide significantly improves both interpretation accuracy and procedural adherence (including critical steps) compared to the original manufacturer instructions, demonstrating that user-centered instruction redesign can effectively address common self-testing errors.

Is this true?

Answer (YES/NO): NO